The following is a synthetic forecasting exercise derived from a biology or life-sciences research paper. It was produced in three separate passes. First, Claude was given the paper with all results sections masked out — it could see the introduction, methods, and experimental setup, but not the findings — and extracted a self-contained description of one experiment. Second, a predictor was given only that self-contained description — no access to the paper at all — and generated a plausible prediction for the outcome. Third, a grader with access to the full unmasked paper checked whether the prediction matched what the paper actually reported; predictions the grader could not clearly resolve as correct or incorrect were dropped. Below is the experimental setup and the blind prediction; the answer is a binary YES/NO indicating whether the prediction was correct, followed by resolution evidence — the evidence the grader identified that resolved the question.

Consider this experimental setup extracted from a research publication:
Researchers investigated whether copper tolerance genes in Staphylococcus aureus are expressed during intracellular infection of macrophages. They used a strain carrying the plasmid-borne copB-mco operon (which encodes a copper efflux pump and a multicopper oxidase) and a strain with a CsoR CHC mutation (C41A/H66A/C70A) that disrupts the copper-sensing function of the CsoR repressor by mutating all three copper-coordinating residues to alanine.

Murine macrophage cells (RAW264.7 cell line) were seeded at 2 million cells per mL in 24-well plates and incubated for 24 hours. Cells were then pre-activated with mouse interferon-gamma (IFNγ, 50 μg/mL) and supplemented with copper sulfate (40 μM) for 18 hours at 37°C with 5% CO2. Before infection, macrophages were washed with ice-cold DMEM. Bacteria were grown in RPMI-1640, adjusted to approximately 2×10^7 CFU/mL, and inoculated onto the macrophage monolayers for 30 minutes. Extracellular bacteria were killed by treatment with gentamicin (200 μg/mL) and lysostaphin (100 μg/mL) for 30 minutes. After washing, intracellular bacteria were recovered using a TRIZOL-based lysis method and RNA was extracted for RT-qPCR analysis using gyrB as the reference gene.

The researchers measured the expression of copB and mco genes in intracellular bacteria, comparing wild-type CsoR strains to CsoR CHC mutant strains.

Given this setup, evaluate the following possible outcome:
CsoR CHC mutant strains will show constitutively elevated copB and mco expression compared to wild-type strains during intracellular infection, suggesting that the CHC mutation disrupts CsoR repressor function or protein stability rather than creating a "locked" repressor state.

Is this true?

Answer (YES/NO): NO